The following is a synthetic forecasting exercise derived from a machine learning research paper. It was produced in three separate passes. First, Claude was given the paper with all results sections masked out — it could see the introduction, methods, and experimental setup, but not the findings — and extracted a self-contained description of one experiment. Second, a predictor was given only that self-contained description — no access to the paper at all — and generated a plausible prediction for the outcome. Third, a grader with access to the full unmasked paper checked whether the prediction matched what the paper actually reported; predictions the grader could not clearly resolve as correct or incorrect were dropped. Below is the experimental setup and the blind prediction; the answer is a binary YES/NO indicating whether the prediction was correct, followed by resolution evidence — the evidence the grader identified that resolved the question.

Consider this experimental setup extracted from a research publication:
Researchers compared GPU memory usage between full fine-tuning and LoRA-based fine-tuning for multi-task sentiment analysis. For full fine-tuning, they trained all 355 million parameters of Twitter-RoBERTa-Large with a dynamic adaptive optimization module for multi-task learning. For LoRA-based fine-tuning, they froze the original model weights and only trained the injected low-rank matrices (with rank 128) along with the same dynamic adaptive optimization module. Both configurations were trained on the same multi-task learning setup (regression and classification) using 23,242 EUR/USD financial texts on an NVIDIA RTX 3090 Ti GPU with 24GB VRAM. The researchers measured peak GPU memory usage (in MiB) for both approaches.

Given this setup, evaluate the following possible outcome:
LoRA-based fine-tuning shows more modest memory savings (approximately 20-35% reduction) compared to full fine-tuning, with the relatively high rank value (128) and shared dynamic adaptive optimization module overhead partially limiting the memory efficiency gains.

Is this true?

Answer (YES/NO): NO